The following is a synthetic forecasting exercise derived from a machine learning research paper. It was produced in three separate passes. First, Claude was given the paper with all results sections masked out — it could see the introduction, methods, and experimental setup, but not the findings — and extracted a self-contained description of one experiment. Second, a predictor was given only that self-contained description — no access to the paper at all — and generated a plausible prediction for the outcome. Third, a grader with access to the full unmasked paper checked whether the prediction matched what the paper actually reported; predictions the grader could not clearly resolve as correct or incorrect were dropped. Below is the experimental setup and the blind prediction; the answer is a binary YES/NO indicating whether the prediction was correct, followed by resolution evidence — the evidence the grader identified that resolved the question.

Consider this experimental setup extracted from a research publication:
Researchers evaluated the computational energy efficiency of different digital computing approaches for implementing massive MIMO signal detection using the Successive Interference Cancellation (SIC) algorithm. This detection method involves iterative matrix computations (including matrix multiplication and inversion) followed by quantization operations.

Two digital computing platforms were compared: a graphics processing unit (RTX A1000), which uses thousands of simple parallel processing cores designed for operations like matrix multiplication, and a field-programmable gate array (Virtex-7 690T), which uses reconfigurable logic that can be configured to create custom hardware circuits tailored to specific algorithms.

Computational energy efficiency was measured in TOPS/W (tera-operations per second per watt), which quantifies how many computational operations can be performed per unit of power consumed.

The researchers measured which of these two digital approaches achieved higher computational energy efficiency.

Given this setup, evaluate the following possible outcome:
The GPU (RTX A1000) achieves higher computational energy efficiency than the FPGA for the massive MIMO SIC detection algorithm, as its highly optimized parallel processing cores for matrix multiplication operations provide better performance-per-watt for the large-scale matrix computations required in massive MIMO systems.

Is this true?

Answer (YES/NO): YES